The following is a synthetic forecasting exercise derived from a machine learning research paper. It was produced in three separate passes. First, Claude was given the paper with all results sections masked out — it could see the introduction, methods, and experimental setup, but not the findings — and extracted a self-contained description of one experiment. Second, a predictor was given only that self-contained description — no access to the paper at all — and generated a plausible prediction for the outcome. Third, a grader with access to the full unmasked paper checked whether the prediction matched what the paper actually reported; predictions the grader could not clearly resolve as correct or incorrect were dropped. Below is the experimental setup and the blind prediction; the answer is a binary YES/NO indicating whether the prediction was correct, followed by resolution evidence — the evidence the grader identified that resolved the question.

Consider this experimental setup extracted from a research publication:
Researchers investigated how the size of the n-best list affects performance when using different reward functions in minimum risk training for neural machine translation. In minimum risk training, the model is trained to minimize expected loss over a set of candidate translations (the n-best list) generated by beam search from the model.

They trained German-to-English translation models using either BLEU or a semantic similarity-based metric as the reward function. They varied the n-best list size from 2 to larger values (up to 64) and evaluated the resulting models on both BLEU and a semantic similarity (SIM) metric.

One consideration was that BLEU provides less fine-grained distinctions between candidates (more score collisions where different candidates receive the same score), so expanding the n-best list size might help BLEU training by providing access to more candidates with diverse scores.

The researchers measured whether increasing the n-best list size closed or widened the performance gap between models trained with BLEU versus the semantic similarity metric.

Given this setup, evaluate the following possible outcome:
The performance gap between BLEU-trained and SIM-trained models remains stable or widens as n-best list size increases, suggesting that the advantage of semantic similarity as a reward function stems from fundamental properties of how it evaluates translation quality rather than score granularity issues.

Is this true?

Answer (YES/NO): YES